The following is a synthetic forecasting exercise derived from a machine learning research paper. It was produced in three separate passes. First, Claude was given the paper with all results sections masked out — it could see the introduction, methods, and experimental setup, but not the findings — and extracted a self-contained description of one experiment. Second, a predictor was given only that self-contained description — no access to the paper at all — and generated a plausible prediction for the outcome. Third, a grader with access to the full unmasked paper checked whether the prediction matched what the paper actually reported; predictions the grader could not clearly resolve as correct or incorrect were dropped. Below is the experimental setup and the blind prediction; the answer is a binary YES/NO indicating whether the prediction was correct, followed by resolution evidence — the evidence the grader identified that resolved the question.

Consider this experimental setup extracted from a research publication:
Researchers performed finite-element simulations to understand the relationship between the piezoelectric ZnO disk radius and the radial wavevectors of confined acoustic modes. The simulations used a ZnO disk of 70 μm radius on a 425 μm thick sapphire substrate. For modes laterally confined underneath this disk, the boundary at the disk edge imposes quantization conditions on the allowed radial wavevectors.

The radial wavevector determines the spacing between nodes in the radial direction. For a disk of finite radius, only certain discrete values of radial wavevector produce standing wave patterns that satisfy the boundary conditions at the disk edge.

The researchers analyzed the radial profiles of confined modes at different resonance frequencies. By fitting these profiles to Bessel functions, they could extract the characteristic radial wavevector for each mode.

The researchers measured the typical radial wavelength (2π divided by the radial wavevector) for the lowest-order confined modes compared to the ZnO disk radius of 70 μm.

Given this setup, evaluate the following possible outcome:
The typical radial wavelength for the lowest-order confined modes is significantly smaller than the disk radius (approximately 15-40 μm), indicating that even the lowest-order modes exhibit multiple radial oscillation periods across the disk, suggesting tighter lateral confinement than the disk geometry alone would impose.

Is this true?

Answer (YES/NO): NO